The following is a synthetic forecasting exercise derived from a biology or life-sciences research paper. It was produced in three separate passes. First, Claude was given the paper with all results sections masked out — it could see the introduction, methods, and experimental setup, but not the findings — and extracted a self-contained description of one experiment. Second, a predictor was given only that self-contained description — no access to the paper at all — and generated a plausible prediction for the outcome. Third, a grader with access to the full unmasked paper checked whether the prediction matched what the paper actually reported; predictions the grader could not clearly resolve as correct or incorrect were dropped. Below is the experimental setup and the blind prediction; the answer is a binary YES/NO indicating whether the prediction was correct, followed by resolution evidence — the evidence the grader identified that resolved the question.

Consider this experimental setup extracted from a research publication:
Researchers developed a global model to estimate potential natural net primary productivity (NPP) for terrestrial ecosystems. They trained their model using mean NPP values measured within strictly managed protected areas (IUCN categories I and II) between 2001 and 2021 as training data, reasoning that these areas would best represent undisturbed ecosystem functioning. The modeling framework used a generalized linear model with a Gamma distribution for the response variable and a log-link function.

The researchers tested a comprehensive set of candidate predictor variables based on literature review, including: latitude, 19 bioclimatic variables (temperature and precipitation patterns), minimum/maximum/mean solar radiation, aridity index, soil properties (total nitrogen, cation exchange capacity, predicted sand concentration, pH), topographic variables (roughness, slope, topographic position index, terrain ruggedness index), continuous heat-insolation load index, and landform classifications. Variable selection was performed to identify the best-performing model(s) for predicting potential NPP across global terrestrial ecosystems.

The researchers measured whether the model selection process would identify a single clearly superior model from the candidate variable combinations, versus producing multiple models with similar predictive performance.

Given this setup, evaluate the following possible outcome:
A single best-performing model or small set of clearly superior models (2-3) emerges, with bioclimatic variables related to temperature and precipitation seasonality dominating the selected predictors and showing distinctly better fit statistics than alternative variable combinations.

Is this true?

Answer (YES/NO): NO